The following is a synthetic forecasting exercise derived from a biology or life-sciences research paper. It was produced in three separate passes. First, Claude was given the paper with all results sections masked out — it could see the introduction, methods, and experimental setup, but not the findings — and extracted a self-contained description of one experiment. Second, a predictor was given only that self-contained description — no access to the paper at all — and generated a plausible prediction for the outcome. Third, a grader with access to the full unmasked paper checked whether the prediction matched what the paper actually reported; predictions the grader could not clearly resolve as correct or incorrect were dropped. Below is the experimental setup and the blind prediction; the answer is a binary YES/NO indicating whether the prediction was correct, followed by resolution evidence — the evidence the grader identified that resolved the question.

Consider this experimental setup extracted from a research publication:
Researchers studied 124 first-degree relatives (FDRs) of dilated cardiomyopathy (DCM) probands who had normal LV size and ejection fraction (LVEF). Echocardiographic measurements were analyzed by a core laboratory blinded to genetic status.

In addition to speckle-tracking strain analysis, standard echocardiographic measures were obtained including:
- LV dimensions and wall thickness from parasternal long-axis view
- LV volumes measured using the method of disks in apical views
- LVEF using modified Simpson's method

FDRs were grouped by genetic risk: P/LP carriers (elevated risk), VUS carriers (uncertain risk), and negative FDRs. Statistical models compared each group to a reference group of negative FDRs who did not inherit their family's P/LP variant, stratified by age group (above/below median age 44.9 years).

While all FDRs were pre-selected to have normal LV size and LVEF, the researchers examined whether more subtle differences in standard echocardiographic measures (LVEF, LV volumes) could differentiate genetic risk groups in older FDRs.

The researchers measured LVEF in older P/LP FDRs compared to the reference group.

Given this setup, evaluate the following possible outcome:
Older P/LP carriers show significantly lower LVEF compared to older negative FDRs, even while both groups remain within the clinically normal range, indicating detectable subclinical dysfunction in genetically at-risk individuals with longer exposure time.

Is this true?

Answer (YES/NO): NO